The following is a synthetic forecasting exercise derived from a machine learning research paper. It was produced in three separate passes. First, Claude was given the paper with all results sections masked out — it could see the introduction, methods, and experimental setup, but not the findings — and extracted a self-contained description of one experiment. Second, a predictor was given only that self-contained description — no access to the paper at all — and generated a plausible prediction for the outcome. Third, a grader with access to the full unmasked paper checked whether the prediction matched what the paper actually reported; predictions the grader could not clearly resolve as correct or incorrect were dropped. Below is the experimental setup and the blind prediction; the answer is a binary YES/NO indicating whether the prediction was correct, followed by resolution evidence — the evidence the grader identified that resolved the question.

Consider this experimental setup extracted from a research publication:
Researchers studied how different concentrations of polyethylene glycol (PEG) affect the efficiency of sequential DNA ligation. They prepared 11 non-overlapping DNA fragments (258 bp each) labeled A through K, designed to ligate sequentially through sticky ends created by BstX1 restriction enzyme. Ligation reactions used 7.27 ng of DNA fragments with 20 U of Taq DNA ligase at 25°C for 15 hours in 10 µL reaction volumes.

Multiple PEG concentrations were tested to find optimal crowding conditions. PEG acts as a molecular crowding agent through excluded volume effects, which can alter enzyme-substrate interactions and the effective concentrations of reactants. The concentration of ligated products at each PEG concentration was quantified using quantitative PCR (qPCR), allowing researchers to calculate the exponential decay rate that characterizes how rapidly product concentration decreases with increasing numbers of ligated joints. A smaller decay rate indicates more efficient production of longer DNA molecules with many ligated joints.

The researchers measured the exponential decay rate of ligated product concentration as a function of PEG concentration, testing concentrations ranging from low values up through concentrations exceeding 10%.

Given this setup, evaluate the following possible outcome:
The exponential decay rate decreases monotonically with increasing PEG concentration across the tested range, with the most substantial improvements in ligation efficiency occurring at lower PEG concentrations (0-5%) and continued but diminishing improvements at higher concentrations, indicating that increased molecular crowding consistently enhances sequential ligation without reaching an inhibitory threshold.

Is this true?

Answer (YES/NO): NO